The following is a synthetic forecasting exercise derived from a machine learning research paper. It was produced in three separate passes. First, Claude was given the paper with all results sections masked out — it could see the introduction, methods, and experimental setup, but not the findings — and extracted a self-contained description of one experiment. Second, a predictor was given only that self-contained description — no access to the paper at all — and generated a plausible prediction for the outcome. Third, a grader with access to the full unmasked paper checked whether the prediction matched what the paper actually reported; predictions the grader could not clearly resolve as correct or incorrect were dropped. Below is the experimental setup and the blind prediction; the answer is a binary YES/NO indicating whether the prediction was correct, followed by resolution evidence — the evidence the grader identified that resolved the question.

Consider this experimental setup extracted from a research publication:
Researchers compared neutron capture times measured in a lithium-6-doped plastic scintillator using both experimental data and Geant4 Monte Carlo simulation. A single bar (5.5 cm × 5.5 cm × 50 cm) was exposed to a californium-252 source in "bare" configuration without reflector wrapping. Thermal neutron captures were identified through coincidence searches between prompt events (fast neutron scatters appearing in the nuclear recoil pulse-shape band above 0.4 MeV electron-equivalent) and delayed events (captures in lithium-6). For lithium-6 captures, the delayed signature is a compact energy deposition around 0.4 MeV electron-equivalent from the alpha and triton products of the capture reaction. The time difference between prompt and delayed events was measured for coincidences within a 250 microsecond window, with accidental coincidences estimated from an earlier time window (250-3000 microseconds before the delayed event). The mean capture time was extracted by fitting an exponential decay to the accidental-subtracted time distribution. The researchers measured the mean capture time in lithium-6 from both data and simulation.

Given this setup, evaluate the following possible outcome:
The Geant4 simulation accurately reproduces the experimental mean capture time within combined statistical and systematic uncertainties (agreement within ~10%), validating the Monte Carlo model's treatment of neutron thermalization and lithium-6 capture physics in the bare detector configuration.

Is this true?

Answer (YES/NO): YES